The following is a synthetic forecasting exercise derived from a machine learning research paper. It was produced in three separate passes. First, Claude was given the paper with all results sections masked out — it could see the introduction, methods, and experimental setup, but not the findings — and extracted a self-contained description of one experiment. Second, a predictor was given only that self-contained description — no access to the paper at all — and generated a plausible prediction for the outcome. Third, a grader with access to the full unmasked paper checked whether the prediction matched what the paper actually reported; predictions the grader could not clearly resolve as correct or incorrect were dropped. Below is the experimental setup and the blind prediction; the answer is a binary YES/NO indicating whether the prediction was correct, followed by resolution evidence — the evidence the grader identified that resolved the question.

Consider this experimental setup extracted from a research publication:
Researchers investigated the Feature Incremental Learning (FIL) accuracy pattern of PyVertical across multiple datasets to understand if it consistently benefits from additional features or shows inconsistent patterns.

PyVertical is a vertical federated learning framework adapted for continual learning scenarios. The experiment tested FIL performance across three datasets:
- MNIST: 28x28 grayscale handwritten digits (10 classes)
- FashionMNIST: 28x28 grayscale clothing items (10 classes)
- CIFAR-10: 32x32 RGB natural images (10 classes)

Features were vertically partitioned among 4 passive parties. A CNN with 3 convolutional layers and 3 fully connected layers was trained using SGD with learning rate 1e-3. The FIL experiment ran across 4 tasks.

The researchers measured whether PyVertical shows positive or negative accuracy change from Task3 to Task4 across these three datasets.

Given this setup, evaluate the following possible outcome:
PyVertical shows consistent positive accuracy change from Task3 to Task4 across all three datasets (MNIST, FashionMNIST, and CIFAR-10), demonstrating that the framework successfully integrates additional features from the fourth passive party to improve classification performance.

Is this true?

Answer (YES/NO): NO